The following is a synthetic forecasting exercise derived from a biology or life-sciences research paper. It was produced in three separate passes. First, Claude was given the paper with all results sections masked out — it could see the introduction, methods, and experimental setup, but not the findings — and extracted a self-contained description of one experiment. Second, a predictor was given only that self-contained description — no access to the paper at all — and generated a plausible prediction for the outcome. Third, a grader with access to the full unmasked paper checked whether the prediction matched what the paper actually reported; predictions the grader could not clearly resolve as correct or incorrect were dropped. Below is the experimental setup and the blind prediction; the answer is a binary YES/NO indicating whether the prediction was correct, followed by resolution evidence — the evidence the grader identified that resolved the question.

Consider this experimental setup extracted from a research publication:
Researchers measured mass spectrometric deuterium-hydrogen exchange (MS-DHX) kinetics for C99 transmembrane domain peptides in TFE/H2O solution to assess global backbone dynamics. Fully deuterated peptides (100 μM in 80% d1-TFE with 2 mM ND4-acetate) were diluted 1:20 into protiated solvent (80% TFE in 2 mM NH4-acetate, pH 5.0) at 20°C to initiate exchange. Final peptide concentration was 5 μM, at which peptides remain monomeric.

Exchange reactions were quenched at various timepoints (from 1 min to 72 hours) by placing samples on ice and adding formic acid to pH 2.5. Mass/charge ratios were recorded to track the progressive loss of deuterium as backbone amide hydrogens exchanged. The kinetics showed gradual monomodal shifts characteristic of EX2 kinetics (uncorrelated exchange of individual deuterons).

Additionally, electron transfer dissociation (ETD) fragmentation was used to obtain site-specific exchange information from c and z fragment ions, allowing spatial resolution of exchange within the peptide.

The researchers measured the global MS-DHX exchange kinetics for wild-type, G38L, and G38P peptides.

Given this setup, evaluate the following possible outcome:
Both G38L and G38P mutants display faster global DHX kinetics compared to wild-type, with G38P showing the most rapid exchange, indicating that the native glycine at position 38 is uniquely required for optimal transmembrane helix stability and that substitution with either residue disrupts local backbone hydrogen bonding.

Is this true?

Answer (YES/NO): NO